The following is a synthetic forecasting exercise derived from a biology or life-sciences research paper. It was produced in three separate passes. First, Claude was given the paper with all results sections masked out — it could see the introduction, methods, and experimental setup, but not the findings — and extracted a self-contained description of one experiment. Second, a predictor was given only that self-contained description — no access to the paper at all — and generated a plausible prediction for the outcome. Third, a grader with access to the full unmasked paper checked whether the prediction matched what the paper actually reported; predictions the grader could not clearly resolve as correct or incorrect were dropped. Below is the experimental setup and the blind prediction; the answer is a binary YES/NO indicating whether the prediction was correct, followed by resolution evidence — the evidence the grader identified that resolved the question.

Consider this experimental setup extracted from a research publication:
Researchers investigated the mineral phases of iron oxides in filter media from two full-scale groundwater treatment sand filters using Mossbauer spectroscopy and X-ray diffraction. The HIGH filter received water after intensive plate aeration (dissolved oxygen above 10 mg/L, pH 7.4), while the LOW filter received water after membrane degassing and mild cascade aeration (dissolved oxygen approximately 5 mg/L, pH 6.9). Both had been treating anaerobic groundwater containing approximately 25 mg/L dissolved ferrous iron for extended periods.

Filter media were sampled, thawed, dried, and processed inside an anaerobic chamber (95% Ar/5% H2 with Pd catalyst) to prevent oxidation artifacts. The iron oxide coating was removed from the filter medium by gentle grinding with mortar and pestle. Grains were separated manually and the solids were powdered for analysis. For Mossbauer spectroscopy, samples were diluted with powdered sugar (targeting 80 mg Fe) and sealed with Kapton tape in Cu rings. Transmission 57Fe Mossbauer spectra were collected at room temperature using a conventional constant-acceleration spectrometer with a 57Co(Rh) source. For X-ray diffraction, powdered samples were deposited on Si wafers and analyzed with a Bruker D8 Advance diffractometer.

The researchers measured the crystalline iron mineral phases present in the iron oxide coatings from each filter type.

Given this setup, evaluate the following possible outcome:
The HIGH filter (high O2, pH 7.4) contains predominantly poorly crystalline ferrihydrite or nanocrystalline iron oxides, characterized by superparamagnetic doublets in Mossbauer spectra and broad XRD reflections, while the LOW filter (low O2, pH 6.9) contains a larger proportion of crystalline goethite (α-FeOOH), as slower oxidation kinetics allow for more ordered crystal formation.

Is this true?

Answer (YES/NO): NO